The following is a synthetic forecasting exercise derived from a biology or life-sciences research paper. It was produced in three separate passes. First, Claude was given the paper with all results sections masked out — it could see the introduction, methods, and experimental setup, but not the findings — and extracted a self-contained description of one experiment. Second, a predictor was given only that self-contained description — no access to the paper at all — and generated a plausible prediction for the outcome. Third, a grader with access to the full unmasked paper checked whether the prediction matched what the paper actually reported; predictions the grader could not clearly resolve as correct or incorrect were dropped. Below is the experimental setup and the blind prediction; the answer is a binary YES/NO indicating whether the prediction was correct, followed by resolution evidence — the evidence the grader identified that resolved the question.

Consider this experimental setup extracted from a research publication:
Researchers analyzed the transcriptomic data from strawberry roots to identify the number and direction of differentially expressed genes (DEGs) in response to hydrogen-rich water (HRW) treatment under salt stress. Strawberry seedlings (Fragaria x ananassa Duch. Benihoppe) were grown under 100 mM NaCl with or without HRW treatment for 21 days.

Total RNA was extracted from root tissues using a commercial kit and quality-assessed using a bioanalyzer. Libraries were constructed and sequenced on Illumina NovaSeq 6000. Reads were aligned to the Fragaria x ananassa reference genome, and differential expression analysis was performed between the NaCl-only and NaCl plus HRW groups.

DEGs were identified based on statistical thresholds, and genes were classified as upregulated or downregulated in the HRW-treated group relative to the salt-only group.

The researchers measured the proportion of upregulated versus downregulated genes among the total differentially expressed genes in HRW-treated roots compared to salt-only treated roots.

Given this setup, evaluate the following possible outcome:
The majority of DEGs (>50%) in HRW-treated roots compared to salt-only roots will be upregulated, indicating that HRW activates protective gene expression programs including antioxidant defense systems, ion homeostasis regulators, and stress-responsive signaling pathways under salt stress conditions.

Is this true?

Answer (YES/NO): NO